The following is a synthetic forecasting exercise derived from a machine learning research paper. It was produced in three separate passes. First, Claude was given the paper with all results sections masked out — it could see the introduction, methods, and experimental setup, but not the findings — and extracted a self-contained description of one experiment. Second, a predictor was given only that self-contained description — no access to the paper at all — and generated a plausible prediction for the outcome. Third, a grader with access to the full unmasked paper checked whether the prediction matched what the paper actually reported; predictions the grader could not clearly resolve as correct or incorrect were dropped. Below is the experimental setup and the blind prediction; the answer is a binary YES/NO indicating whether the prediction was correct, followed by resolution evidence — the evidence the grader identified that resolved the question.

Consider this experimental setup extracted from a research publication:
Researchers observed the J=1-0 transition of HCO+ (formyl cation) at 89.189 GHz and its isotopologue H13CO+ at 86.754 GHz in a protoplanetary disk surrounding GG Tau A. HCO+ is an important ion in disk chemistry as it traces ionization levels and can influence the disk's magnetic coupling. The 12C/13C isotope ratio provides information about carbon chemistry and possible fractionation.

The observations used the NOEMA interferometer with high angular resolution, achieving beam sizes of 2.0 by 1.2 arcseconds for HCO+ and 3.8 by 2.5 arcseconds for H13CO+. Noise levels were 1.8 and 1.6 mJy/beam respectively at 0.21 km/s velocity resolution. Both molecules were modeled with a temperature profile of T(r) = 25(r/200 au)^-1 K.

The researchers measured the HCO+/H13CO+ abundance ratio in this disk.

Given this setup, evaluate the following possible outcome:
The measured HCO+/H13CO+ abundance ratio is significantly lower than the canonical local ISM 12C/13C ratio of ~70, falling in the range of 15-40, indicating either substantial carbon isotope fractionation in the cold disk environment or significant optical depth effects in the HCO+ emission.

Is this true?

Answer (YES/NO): YES